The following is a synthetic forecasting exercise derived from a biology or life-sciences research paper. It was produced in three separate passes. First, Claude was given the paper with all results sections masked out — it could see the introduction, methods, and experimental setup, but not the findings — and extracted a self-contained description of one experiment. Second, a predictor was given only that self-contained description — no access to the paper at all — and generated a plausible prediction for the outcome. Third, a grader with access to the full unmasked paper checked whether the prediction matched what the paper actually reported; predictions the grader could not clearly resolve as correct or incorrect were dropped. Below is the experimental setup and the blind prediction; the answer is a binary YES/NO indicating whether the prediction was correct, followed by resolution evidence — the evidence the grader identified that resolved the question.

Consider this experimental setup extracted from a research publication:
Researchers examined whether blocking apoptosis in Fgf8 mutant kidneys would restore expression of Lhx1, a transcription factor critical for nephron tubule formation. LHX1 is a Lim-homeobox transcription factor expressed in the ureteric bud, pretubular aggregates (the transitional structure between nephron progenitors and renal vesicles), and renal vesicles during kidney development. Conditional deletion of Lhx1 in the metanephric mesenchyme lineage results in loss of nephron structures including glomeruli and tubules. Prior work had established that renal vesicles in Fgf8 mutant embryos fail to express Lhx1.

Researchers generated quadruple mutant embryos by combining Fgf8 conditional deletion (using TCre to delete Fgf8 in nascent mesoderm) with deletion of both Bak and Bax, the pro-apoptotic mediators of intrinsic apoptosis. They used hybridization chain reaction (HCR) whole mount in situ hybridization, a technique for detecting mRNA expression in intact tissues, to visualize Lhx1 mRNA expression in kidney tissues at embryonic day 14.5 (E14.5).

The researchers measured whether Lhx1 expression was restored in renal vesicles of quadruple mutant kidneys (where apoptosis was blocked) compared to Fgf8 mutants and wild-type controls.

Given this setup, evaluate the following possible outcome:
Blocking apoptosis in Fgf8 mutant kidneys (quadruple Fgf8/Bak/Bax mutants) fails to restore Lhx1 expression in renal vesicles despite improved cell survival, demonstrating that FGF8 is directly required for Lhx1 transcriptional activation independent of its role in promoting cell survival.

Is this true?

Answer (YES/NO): YES